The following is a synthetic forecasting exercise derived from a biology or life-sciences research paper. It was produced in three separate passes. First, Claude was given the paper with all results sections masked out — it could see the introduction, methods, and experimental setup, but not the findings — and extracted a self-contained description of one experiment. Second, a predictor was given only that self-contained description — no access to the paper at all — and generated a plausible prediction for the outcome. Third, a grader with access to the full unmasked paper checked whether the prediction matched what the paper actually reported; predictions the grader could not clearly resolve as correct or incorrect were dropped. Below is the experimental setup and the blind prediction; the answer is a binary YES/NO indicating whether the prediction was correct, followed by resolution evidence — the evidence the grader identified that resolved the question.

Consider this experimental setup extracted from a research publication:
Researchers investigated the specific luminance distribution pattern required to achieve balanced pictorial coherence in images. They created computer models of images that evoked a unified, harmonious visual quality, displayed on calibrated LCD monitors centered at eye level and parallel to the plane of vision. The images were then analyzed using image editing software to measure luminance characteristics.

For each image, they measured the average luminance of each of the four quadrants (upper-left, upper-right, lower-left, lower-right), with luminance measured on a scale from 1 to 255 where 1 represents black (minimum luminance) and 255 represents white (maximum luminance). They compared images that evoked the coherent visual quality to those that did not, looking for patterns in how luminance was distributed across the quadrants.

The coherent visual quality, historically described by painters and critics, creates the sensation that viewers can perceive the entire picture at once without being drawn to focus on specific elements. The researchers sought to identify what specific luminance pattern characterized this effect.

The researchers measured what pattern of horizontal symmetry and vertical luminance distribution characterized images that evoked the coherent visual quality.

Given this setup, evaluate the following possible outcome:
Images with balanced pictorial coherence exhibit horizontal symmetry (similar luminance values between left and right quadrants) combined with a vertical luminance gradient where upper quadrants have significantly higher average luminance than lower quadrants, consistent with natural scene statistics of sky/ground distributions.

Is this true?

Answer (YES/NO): NO